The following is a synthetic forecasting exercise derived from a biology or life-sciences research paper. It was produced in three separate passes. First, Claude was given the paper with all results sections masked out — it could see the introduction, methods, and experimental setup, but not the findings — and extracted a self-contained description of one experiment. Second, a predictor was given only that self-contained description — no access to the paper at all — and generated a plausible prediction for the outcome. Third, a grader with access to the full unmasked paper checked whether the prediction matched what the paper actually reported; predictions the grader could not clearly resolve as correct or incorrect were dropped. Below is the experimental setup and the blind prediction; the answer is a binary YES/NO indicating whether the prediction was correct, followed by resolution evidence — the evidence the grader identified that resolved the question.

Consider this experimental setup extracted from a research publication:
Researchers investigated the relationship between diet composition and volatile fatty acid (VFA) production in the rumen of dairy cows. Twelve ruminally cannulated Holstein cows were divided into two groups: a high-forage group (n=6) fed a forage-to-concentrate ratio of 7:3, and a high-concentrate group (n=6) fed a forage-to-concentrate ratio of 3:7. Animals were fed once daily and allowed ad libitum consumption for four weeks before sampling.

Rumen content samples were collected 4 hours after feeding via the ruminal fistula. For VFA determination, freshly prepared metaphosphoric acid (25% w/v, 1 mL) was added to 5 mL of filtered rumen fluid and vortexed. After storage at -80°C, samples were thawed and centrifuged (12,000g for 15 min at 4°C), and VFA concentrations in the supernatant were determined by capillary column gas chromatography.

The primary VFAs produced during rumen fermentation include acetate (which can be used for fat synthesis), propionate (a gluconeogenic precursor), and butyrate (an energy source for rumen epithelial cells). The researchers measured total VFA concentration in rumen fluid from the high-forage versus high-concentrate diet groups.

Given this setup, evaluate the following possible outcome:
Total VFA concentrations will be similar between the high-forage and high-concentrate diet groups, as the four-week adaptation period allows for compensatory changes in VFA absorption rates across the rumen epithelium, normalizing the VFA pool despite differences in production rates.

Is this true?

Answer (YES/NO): NO